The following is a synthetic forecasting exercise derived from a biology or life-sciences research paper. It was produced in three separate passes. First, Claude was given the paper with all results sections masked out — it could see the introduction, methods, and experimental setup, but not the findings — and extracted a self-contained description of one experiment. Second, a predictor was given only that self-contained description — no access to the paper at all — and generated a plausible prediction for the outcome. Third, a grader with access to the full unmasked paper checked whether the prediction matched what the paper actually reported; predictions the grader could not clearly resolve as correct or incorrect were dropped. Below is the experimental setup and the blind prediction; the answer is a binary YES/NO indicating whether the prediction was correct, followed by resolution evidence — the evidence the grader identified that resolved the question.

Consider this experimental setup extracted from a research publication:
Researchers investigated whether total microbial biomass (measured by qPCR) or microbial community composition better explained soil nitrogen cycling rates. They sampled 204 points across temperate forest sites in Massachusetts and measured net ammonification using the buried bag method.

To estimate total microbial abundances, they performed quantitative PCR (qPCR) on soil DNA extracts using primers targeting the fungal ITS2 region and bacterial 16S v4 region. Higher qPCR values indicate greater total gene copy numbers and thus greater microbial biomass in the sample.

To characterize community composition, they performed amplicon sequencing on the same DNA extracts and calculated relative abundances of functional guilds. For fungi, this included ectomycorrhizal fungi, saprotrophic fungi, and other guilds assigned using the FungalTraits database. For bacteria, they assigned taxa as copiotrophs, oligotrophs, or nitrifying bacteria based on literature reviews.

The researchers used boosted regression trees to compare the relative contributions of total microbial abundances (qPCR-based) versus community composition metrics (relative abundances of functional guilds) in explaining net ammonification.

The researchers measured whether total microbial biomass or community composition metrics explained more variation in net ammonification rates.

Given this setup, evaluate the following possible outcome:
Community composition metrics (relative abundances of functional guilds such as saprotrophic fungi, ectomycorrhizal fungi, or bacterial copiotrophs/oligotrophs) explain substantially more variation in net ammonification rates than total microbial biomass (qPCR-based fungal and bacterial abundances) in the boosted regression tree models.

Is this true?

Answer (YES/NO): YES